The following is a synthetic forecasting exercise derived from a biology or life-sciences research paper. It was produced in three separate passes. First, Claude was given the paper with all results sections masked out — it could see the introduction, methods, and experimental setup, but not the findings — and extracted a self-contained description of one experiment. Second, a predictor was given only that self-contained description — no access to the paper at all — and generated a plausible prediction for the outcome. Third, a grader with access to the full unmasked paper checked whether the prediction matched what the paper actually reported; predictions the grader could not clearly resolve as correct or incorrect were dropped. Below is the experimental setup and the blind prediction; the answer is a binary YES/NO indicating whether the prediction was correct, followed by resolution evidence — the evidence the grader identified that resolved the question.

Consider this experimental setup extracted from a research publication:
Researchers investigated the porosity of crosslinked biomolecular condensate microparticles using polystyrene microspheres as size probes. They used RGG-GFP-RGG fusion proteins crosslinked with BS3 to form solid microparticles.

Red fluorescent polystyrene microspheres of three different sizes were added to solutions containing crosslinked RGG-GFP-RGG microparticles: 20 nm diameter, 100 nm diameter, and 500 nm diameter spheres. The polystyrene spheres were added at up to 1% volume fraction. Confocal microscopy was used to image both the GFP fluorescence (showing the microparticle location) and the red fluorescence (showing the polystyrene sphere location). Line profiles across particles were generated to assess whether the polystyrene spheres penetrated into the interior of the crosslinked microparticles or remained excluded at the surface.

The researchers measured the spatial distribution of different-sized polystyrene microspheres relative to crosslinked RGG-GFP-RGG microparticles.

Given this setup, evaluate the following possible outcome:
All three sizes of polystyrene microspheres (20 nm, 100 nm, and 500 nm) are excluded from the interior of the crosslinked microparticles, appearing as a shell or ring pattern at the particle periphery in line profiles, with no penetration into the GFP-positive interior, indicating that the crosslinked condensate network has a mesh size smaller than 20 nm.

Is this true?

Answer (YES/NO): YES